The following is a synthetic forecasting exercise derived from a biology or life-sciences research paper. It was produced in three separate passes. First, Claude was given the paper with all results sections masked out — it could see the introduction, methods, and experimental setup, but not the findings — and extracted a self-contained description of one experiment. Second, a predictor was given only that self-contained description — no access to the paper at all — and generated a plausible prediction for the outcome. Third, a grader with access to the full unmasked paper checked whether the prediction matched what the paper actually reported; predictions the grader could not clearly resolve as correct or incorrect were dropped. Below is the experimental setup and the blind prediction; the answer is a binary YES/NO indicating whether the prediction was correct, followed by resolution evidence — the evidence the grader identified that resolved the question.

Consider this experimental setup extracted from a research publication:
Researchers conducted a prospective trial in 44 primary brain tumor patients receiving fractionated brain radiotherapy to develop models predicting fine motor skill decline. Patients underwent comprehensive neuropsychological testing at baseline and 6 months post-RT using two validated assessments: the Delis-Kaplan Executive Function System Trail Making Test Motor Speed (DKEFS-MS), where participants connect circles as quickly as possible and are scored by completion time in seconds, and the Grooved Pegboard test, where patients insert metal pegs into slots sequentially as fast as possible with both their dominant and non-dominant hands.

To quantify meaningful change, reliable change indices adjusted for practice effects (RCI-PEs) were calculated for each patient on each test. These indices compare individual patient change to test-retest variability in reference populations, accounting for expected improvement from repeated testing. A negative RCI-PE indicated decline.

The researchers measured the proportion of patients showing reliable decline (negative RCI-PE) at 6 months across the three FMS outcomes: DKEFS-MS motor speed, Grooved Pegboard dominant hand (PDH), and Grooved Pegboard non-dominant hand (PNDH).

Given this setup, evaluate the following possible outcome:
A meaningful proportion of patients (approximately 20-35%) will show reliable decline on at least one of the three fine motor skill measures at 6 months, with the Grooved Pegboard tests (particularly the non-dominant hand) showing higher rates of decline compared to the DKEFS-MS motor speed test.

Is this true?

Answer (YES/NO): NO